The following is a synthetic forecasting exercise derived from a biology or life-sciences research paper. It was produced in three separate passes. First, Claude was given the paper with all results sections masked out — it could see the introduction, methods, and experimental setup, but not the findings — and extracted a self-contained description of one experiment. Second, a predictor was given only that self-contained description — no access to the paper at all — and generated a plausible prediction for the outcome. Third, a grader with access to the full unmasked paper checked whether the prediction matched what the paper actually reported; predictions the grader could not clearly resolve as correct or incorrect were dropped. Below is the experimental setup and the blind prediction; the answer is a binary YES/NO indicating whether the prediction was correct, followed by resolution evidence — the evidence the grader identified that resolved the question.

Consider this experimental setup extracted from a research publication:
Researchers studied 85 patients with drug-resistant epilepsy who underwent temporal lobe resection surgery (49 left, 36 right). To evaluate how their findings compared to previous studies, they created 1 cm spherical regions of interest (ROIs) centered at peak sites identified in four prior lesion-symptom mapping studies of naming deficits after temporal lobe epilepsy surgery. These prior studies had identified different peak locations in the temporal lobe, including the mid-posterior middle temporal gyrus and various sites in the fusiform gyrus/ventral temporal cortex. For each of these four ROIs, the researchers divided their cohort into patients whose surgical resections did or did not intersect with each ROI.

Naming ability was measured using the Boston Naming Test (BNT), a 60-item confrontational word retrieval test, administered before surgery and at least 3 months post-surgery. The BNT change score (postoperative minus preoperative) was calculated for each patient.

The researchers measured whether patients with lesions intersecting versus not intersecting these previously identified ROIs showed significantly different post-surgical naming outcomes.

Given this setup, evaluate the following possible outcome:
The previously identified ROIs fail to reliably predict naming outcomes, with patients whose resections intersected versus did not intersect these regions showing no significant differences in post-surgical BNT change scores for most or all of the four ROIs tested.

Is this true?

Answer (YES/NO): YES